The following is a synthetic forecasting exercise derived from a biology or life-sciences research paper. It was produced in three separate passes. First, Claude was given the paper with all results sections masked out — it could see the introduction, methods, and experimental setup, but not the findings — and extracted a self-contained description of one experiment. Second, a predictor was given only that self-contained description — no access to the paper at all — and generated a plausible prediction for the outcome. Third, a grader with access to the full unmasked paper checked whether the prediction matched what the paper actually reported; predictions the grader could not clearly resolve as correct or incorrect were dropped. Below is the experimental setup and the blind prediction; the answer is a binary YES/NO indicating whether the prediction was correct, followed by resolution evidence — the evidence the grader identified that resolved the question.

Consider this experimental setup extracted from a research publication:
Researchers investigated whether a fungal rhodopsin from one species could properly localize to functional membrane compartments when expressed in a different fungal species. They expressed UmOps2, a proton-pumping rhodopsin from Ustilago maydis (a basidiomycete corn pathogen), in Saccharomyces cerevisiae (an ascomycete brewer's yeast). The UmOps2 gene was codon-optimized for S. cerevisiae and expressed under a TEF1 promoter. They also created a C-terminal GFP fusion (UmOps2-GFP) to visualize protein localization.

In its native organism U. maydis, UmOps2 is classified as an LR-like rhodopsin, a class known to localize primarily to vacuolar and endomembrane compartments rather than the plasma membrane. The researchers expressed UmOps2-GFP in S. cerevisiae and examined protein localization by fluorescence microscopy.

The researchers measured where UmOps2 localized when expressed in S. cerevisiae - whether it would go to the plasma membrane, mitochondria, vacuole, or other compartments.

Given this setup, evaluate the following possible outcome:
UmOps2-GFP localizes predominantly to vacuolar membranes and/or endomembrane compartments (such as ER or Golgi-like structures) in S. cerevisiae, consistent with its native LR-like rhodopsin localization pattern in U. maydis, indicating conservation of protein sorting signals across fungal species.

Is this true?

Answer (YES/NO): YES